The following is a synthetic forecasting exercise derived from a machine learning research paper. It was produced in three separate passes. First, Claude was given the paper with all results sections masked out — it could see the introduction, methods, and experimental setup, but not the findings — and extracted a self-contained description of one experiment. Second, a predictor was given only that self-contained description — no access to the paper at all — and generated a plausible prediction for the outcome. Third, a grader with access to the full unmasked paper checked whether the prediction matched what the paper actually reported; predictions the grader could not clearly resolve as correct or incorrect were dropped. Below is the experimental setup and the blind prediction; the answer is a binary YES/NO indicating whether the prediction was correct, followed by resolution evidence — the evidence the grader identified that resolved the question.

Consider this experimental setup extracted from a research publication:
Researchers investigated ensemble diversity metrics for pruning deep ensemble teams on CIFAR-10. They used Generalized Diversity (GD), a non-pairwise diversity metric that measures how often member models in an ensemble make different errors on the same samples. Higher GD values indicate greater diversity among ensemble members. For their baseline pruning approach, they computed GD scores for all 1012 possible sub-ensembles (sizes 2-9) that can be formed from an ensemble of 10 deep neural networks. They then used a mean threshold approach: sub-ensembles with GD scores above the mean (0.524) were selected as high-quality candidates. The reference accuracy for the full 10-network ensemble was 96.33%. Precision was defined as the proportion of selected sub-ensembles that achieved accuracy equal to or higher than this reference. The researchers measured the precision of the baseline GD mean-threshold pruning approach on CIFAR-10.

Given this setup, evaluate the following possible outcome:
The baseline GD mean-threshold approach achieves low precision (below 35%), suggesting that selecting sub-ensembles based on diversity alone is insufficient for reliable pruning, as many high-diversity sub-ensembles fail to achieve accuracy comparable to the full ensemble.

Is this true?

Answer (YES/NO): NO